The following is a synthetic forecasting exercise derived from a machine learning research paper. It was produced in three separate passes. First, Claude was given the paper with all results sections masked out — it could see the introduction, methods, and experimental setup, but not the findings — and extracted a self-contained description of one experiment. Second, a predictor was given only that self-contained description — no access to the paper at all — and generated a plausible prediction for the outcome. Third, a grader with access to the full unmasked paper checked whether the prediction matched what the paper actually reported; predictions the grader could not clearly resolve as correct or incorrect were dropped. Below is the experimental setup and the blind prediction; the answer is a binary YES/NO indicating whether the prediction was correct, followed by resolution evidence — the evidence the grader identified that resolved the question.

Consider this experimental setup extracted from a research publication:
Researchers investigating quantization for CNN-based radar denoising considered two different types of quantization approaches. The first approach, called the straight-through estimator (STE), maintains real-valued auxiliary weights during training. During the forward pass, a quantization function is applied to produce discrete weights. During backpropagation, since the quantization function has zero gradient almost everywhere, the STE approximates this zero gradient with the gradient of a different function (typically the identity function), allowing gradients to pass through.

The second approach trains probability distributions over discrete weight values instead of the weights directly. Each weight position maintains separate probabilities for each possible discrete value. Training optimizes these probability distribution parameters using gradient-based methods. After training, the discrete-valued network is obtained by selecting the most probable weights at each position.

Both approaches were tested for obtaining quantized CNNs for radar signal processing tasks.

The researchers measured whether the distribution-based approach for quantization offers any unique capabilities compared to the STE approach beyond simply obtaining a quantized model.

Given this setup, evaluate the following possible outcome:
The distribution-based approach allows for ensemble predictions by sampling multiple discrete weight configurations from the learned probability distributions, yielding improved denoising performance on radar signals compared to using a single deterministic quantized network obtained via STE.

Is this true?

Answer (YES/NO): NO